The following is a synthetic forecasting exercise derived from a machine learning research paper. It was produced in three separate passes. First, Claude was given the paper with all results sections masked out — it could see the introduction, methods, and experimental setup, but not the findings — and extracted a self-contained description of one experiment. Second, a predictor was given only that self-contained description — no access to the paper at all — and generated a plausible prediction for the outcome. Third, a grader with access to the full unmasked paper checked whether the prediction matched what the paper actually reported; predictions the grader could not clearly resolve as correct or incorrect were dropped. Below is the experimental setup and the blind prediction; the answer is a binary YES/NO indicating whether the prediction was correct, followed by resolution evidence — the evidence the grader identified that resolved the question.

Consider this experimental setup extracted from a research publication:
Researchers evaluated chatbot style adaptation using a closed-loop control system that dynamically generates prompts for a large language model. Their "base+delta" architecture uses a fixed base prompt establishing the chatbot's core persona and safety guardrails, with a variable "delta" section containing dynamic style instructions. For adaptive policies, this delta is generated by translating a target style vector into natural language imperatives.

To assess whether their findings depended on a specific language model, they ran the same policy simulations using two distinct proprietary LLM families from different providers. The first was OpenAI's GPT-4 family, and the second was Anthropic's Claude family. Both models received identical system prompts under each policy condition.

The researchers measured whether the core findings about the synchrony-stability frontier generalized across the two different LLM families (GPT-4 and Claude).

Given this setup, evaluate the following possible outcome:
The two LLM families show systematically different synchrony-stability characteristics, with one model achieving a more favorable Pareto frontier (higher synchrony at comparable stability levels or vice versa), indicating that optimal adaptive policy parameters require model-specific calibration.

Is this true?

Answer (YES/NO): NO